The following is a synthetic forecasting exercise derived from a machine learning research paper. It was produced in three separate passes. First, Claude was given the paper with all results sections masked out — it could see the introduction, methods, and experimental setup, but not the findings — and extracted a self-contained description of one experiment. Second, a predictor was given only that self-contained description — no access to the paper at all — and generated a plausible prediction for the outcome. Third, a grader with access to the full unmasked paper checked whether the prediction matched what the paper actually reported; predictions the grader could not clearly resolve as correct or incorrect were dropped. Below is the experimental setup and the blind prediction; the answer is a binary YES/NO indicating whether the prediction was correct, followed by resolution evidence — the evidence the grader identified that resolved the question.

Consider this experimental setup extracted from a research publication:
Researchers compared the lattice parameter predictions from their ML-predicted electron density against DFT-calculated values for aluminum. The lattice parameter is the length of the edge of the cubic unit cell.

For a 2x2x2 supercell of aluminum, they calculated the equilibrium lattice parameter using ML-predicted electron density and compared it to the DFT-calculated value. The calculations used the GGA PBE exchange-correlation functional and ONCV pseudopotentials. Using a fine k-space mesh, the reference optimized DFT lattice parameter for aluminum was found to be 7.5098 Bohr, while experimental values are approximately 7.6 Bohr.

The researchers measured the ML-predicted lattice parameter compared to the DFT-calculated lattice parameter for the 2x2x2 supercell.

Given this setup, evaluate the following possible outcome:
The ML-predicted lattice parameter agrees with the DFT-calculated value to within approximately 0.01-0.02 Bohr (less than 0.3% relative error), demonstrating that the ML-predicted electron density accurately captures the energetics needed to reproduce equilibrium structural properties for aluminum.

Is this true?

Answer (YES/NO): YES